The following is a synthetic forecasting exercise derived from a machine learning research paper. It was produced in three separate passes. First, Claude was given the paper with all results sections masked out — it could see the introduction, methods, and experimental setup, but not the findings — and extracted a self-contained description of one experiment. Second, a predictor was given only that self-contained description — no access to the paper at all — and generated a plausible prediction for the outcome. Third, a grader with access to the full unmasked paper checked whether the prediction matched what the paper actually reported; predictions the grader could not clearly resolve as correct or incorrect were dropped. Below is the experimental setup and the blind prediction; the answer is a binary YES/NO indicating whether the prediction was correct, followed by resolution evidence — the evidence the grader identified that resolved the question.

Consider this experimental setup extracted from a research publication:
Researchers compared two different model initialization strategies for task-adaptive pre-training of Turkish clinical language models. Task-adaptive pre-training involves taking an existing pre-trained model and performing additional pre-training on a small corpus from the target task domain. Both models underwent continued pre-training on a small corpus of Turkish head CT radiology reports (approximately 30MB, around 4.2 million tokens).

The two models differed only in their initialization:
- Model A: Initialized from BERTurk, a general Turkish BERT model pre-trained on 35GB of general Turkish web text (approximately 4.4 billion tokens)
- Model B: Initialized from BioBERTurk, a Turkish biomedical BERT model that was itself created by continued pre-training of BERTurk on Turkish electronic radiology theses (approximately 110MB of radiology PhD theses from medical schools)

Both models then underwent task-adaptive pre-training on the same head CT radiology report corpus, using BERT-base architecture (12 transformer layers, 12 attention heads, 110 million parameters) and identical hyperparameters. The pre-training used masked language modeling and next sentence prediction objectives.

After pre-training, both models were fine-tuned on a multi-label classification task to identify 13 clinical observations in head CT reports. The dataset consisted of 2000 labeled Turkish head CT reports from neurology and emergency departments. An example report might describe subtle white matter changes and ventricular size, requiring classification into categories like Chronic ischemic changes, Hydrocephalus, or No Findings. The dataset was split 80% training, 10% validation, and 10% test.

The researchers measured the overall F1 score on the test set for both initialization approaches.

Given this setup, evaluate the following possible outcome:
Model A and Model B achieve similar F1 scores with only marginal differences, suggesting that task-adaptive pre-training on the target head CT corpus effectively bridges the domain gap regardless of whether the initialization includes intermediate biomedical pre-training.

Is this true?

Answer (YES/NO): NO